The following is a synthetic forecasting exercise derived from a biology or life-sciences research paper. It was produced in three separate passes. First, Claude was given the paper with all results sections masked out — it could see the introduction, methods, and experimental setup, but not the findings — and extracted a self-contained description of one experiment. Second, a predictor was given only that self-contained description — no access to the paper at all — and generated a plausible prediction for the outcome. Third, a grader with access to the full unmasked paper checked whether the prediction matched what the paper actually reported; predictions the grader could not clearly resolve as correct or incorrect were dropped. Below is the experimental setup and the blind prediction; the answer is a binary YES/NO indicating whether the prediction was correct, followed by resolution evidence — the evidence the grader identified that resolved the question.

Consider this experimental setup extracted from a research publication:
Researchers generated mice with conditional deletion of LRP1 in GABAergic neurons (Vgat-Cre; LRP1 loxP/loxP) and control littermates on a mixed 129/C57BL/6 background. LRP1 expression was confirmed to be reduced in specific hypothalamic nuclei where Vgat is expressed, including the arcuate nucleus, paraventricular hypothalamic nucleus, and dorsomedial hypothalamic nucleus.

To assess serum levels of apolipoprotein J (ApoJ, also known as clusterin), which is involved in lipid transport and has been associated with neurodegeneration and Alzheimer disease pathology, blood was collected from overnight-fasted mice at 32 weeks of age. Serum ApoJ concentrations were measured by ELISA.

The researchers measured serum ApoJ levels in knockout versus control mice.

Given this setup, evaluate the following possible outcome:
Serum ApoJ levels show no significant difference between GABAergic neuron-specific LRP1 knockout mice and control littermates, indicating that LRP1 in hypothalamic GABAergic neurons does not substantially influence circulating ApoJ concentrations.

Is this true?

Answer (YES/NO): NO